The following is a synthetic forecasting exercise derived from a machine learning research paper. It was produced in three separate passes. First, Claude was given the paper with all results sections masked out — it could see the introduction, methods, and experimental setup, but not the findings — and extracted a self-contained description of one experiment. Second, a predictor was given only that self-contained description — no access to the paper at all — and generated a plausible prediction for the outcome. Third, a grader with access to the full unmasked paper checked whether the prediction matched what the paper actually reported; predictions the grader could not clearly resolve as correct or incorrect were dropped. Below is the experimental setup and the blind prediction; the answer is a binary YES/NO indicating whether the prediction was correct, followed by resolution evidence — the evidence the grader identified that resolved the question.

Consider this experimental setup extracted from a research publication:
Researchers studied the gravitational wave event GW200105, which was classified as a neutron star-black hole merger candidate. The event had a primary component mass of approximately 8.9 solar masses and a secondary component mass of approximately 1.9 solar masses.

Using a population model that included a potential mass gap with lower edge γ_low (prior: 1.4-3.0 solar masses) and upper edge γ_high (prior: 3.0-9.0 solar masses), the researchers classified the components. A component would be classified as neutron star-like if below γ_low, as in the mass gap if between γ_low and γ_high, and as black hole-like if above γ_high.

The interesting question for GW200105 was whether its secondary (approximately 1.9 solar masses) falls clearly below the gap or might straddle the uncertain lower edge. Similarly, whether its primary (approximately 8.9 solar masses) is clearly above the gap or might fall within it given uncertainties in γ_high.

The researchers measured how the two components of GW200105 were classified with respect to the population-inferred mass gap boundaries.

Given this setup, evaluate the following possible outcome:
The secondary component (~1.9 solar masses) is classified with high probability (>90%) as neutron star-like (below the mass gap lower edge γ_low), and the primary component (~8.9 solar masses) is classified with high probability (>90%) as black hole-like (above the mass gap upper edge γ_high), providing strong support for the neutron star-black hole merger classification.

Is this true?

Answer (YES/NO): NO